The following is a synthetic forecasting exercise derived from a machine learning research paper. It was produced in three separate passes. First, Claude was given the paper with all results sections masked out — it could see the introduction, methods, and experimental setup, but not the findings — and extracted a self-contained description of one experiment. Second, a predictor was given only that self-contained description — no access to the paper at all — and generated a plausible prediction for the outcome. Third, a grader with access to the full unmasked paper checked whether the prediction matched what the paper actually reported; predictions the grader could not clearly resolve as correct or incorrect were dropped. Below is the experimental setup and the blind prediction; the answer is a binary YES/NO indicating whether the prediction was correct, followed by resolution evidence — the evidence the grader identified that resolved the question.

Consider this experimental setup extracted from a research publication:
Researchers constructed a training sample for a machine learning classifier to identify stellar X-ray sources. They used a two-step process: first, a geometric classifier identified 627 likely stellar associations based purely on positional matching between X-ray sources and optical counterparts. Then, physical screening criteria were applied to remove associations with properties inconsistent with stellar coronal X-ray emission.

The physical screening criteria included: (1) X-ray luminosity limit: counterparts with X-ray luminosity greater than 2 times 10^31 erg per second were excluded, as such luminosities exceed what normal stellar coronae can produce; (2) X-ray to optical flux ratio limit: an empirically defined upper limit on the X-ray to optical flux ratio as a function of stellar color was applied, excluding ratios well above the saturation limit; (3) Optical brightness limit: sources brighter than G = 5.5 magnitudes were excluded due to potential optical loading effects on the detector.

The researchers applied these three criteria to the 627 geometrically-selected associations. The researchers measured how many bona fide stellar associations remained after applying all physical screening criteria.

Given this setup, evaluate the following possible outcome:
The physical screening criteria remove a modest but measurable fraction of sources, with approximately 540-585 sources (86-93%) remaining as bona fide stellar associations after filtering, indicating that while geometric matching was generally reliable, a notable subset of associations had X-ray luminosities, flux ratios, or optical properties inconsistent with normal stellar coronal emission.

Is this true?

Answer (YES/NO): NO